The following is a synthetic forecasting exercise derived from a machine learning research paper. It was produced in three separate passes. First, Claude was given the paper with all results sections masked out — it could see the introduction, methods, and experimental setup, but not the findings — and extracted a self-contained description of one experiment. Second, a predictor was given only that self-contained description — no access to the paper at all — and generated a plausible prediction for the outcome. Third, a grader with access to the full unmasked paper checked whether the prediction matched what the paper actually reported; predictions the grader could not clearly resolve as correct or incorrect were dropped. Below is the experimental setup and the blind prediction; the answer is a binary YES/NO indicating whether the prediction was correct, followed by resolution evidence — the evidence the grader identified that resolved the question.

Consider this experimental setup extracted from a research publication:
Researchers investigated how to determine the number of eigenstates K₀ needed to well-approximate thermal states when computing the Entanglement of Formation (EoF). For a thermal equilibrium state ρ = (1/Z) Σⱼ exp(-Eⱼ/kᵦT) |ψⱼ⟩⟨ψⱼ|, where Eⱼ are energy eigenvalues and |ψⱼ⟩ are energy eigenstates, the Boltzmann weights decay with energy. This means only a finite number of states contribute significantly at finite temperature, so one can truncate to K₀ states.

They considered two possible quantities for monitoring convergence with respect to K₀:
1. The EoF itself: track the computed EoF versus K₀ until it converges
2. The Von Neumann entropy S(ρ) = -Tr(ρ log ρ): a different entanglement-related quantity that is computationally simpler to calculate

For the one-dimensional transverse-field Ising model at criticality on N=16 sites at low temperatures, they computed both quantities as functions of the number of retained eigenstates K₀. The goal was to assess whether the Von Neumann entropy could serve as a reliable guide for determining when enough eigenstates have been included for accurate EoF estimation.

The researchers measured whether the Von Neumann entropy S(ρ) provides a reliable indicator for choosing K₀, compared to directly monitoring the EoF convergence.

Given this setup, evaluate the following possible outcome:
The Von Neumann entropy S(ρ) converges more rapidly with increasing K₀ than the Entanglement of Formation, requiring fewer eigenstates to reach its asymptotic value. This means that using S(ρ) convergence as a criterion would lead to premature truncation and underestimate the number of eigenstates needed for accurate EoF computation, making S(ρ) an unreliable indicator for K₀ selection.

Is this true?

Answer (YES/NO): NO